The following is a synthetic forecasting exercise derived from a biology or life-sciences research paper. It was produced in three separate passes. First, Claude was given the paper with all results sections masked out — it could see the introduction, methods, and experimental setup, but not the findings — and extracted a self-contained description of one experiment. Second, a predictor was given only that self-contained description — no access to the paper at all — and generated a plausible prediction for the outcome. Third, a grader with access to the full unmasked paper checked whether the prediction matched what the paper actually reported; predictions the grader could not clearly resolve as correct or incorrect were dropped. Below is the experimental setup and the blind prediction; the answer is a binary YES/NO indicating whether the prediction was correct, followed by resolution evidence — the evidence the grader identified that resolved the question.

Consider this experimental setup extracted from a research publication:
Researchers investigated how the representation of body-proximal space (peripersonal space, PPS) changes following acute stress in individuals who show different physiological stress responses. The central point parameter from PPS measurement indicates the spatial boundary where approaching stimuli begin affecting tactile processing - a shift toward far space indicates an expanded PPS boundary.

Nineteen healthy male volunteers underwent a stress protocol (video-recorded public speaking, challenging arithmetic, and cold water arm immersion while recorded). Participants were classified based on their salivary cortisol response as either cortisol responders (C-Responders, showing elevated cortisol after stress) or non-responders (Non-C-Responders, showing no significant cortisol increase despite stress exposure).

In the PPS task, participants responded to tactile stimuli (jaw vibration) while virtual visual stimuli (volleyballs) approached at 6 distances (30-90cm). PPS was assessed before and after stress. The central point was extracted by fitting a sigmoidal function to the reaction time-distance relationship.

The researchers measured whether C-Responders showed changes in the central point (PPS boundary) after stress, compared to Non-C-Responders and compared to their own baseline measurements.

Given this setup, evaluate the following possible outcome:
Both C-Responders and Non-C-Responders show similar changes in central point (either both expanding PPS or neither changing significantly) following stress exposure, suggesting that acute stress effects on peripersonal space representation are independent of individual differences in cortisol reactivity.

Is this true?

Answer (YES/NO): NO